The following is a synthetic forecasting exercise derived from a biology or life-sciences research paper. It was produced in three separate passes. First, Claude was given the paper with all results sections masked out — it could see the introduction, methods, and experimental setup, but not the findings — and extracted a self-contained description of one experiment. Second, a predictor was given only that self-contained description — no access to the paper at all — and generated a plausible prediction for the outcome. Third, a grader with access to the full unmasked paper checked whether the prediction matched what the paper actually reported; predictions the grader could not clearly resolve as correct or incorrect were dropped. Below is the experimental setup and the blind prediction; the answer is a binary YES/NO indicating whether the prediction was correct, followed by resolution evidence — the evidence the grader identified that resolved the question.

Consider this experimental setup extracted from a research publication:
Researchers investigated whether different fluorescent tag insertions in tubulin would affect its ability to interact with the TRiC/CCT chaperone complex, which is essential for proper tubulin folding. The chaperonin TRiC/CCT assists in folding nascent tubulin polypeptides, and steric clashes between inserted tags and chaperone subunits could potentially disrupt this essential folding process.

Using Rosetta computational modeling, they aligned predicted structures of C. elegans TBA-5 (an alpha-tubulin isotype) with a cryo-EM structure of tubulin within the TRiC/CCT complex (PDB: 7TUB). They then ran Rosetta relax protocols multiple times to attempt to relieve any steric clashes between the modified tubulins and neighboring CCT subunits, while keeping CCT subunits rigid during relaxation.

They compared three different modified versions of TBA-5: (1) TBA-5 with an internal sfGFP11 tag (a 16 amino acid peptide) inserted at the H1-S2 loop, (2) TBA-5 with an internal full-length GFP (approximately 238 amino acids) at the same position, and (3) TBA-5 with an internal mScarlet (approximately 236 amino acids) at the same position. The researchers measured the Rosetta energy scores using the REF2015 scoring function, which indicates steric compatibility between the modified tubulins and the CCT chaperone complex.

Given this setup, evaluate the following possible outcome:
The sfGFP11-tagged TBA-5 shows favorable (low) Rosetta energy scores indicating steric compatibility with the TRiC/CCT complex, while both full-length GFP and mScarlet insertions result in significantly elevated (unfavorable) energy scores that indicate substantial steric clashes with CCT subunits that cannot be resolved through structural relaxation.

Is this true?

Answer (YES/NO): YES